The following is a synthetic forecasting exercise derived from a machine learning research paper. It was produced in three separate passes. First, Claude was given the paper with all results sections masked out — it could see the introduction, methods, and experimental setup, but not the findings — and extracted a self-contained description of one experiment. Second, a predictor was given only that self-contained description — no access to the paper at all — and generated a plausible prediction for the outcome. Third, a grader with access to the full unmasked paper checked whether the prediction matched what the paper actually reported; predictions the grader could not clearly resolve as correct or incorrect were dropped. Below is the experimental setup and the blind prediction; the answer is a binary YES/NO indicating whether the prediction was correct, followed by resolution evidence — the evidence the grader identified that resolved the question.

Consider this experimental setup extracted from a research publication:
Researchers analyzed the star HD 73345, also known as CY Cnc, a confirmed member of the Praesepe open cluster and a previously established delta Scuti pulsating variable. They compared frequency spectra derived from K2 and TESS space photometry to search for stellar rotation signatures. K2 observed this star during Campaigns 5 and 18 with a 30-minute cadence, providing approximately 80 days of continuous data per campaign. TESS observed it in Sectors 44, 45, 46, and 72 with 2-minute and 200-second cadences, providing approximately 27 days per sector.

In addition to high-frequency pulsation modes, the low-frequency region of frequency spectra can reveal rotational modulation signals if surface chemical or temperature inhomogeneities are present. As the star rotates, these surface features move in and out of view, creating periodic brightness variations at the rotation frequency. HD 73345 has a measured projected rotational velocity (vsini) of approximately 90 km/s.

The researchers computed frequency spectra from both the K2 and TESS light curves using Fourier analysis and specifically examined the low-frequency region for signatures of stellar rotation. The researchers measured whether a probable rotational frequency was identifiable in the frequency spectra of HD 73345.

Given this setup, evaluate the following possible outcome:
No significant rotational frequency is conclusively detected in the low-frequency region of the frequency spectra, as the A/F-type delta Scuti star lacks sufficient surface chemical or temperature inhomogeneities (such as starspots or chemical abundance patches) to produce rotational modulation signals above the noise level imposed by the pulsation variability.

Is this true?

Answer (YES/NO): NO